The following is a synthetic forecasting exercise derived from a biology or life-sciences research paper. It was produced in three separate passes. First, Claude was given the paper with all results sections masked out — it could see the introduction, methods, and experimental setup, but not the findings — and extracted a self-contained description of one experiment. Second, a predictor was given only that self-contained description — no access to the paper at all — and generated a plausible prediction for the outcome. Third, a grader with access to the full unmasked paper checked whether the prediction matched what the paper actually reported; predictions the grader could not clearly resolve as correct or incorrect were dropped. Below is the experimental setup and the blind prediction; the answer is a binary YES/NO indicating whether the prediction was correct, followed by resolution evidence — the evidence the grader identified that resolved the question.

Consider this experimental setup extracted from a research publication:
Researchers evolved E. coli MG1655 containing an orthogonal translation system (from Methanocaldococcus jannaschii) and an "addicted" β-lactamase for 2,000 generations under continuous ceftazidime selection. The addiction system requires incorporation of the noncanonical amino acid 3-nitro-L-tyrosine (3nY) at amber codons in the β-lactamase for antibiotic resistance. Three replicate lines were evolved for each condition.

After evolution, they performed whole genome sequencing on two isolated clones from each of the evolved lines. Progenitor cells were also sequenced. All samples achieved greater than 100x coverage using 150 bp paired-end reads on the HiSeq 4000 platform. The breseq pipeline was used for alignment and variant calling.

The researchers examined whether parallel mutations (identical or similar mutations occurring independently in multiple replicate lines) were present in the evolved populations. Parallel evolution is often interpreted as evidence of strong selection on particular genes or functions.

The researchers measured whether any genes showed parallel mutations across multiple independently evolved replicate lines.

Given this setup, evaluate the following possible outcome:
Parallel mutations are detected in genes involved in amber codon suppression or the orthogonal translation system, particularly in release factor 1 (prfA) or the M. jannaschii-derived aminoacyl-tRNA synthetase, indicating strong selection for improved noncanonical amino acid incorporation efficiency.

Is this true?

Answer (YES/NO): NO